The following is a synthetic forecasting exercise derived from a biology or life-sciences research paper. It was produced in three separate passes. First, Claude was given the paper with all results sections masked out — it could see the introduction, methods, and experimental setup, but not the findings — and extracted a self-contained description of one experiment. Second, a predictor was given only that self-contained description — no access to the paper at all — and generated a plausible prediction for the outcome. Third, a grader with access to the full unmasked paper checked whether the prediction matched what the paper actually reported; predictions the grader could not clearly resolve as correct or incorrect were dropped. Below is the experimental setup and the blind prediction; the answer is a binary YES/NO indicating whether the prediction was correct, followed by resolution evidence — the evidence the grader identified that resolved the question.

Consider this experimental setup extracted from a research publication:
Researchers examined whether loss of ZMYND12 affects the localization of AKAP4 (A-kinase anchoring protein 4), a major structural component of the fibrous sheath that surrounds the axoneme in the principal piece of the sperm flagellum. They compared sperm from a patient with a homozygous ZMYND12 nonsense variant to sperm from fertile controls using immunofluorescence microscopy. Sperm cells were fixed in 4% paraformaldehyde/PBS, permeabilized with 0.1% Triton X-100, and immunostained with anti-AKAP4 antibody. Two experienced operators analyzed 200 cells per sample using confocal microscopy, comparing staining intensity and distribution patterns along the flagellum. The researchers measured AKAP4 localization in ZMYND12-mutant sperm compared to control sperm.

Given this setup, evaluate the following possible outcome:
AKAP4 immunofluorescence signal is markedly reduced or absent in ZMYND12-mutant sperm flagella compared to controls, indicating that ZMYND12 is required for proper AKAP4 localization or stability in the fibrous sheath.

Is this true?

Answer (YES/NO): NO